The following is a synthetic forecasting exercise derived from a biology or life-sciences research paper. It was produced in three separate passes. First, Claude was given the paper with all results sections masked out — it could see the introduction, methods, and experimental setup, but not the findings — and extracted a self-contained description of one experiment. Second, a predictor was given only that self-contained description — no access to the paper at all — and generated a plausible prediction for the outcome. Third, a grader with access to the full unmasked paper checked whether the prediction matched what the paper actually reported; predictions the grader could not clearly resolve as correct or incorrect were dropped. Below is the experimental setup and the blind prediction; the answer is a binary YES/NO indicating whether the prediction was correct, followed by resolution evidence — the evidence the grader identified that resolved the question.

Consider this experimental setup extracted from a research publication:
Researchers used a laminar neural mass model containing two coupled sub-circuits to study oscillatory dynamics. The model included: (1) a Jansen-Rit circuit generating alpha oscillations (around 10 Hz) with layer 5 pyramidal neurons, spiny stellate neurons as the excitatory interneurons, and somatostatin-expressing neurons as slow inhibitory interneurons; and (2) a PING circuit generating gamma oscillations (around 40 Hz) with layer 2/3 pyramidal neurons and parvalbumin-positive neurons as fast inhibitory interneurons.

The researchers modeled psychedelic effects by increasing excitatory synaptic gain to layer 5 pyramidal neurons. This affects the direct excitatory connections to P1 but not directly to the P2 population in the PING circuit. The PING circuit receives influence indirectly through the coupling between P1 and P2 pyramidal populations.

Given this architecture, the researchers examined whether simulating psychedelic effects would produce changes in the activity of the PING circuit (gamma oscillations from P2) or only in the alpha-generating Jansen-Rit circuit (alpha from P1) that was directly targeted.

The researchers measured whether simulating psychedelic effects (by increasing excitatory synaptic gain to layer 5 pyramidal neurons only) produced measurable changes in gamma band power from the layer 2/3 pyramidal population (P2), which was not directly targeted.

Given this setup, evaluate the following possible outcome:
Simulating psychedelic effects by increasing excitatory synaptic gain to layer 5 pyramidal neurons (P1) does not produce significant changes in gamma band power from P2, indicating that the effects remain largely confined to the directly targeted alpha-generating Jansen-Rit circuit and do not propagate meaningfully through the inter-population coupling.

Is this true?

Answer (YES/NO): NO